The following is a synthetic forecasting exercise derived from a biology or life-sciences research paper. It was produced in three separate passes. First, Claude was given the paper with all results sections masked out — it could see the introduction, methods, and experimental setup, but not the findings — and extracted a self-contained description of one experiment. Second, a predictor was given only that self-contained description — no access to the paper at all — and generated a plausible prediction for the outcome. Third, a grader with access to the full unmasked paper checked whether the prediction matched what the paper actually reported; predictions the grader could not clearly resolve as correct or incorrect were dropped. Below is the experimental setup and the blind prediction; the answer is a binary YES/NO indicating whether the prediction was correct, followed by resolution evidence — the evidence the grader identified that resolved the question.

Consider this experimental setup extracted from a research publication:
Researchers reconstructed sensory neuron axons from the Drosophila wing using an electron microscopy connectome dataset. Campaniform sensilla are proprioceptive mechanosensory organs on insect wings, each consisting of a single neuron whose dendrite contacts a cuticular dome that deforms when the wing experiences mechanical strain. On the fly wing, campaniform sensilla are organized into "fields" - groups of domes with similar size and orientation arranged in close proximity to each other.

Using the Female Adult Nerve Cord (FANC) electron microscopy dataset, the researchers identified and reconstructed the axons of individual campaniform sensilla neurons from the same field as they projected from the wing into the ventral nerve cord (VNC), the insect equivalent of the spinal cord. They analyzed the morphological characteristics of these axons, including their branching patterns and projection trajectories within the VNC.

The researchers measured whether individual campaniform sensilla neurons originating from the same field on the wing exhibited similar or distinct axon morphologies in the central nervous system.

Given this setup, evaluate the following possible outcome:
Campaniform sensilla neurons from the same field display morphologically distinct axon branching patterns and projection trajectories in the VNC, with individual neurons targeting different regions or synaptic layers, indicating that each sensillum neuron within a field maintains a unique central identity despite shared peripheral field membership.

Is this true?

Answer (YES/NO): YES